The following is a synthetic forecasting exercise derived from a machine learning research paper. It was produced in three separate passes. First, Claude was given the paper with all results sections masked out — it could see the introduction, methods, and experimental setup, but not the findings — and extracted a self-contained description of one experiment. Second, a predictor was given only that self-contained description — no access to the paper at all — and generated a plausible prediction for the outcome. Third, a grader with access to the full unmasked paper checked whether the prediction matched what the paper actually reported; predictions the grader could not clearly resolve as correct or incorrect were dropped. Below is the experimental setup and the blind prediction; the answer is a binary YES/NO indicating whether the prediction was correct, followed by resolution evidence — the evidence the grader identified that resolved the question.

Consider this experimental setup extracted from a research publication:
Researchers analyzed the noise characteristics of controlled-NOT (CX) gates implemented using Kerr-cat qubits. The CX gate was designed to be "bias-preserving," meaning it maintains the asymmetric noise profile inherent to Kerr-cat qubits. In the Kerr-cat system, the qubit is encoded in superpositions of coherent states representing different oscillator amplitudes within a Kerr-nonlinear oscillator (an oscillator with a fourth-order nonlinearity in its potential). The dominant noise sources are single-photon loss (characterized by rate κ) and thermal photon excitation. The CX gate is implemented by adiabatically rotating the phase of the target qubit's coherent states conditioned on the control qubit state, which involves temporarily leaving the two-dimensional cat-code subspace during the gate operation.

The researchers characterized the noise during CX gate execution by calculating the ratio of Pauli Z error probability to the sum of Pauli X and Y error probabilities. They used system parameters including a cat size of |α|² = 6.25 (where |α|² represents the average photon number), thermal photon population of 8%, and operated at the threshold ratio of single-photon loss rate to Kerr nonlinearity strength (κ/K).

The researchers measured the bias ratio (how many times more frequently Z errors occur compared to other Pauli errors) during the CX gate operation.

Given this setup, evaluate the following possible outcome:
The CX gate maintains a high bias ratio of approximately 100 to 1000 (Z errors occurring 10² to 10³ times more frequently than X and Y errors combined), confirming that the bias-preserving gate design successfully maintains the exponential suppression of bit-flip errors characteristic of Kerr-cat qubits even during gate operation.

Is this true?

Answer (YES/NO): YES